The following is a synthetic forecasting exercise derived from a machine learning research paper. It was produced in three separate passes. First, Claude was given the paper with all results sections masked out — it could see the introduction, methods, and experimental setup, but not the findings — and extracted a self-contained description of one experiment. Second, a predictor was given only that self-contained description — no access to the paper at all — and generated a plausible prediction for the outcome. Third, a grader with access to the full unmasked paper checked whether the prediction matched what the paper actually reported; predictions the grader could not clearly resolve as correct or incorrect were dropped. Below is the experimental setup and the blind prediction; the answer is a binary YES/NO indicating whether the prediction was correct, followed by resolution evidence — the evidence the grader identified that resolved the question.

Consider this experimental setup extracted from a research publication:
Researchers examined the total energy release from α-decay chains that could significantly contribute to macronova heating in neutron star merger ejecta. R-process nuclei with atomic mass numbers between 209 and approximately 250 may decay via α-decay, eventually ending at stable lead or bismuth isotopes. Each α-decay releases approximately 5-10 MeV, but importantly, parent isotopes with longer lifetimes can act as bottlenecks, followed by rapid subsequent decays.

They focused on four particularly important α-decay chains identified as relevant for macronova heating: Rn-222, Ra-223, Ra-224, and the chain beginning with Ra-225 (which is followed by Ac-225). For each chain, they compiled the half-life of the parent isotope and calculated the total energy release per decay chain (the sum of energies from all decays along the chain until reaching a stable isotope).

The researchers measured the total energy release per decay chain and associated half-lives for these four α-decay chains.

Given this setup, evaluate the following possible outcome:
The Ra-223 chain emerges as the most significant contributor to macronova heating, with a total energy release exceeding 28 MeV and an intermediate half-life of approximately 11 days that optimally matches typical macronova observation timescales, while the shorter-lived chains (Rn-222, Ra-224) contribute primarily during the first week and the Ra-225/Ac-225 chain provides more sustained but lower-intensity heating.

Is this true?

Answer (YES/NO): NO